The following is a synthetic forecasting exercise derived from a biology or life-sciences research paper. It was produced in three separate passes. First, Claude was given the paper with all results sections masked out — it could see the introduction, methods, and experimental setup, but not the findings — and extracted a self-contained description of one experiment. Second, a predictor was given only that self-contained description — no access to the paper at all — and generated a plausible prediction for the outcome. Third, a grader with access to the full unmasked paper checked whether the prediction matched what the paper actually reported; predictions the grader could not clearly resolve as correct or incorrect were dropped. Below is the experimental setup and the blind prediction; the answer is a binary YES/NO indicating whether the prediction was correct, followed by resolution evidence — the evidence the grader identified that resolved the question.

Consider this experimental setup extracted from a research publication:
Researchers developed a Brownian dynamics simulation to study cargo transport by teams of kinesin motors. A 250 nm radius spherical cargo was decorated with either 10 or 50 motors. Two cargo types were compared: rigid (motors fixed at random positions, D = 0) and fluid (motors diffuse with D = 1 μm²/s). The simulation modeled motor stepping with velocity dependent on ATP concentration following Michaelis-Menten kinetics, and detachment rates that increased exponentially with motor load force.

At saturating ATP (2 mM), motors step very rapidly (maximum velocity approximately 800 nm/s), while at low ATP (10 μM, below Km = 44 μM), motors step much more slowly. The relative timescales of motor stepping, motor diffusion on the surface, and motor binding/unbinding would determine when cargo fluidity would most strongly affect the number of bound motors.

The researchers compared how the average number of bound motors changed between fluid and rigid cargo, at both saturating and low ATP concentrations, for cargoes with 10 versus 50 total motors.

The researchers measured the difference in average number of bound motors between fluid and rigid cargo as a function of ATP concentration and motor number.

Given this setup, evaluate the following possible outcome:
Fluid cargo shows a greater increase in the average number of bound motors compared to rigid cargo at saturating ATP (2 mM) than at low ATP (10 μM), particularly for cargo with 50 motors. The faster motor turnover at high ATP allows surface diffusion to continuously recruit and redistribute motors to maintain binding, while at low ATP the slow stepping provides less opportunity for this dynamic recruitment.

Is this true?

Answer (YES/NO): NO